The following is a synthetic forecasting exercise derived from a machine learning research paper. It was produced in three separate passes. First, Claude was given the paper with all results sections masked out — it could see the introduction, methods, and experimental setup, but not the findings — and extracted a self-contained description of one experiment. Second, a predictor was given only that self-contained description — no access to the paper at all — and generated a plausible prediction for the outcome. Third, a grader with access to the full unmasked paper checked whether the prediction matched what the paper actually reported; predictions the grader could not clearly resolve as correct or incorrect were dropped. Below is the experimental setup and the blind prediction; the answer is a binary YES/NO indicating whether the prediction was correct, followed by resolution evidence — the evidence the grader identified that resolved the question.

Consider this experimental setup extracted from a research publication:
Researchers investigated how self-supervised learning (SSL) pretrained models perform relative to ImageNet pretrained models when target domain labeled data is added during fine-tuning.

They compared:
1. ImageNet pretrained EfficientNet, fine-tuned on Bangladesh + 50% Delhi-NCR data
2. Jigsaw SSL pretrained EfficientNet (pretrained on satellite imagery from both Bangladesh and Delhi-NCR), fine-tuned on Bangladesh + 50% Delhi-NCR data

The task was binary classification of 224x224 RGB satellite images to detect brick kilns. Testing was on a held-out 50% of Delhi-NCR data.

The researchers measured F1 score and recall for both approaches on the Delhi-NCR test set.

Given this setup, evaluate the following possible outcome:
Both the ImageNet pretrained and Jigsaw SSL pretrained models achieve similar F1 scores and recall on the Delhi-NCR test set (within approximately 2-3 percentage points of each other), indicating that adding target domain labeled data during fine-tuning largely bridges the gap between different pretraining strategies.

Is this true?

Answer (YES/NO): NO